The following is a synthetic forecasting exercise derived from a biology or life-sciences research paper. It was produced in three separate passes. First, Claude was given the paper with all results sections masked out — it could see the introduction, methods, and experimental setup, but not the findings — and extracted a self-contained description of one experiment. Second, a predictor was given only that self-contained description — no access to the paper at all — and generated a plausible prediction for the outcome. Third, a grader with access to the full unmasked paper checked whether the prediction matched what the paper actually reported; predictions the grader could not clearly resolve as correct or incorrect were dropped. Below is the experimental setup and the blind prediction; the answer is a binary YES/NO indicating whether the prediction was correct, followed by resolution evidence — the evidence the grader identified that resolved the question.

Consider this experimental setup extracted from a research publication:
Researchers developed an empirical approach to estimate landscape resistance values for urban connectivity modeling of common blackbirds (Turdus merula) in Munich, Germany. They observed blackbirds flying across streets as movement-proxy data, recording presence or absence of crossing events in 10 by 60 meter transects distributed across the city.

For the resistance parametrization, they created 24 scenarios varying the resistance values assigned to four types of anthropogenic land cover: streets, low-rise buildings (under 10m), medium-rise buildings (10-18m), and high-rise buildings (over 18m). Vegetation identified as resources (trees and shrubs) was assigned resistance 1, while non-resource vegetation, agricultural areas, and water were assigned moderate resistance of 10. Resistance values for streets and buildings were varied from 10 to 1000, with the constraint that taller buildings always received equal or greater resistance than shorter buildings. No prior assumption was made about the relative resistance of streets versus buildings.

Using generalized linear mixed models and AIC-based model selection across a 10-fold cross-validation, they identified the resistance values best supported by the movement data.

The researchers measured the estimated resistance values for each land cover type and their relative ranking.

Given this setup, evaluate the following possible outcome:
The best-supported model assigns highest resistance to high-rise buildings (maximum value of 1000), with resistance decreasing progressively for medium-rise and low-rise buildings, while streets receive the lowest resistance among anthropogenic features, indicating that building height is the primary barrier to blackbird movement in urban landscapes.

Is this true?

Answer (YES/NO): NO